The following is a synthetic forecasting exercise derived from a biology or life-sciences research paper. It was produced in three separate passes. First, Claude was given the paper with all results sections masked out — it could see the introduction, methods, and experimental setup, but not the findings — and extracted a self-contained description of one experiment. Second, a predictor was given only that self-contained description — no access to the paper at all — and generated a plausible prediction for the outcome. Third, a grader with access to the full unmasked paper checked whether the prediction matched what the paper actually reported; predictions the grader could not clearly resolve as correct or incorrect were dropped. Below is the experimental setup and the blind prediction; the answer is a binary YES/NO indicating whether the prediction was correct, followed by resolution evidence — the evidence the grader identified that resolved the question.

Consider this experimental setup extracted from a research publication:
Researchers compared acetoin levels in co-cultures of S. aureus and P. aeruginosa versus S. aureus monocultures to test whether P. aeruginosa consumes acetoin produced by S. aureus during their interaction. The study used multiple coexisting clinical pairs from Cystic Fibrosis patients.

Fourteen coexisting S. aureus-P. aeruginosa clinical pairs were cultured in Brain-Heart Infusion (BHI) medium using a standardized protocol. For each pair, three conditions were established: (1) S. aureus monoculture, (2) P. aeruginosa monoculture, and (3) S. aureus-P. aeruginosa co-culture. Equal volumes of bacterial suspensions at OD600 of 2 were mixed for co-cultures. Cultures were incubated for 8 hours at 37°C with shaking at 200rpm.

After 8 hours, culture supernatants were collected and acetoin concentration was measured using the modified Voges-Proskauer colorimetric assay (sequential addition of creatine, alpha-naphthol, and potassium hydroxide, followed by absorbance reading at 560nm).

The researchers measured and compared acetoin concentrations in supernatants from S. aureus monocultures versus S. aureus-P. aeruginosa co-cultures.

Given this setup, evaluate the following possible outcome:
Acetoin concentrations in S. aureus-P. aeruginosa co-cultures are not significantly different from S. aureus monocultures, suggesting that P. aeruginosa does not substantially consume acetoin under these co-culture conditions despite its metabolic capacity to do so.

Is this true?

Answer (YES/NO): NO